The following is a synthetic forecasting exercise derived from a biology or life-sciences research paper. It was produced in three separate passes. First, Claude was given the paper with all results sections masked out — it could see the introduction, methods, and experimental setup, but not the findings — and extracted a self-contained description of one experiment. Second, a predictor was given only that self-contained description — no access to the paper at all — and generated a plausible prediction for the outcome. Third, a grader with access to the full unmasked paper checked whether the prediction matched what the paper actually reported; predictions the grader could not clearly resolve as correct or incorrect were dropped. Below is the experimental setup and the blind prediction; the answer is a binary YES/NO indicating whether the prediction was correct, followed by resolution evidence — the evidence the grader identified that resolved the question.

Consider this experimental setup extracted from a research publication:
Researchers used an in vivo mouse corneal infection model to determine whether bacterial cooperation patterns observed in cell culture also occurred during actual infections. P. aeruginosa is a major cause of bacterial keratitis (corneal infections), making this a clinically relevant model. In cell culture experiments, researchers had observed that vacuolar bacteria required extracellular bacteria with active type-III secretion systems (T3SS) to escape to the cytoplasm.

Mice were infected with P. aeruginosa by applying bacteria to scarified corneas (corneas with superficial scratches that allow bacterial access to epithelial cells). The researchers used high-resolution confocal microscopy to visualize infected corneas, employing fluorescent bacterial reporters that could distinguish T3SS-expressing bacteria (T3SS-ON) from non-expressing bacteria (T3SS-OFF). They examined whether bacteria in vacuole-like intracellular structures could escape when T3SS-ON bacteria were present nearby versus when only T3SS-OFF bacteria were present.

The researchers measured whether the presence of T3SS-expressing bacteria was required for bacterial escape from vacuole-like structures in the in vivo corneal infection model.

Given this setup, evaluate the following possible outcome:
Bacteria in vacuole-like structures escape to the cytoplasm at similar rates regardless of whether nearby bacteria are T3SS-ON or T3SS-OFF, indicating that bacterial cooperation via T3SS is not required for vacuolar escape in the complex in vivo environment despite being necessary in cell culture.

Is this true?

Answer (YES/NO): NO